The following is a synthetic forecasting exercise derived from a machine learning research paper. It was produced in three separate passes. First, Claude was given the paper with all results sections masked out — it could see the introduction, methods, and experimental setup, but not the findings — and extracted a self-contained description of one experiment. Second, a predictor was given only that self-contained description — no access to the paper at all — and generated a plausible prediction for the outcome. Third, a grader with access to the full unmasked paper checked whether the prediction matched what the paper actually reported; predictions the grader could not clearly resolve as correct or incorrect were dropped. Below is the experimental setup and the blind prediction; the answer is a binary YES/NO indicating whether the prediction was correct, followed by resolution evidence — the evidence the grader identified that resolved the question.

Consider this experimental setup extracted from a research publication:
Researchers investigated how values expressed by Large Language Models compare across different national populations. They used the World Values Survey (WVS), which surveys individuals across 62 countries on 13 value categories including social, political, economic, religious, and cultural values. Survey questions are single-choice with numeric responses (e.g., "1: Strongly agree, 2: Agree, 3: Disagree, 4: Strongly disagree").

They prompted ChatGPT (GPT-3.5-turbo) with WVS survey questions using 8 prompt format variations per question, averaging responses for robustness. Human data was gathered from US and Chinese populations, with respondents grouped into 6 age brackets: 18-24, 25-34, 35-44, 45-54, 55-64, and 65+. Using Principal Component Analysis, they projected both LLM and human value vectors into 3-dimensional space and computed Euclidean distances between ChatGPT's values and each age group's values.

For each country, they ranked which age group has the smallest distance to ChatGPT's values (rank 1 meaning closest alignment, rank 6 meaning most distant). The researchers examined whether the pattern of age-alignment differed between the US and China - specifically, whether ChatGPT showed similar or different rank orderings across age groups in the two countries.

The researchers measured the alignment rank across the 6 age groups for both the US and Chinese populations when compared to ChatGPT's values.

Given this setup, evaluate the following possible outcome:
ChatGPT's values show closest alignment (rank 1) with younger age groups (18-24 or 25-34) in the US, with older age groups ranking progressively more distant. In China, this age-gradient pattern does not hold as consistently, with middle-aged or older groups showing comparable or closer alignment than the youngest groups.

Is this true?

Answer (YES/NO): NO